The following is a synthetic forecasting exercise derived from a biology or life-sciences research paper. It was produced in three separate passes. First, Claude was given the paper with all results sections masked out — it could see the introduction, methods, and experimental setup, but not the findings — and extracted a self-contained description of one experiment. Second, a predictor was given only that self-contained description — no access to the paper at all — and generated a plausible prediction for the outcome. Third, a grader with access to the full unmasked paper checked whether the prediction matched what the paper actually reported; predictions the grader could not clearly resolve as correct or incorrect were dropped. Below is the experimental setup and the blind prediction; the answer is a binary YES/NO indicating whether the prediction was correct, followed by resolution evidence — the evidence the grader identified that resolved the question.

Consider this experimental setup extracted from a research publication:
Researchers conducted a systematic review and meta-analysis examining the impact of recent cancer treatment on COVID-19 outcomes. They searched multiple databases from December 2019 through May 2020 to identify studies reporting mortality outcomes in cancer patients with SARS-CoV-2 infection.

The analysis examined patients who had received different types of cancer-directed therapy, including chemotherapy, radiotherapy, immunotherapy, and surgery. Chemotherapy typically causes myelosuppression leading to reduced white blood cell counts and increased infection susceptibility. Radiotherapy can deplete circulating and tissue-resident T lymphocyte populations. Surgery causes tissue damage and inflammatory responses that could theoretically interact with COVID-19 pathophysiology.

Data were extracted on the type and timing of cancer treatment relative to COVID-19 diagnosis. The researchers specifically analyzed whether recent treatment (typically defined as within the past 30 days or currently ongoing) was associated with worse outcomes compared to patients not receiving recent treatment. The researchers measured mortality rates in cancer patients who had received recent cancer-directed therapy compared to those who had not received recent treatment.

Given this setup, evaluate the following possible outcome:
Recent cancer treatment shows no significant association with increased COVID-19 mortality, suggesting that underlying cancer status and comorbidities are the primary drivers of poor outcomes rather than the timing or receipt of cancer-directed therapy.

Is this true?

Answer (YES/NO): YES